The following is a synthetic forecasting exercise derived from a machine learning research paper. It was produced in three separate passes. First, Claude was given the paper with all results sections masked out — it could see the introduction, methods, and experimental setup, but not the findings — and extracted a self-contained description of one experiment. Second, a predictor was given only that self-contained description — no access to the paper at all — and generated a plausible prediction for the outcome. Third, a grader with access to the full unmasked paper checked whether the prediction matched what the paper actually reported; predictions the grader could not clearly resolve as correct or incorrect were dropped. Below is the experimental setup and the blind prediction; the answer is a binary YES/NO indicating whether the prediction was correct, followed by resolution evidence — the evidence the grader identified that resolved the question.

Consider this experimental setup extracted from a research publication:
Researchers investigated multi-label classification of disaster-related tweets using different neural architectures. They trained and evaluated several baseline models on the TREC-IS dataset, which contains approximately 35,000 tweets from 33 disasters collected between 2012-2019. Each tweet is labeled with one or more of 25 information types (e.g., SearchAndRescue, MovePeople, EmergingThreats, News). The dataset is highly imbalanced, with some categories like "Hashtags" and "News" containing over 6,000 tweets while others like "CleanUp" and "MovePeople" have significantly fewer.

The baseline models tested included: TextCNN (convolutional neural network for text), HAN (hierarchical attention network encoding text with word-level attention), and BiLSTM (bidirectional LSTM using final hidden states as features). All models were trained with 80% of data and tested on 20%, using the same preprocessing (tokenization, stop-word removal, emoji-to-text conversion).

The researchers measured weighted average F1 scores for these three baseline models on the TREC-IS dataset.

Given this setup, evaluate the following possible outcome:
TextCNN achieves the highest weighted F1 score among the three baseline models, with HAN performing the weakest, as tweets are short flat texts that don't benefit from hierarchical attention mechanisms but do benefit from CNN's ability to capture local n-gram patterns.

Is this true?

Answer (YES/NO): NO